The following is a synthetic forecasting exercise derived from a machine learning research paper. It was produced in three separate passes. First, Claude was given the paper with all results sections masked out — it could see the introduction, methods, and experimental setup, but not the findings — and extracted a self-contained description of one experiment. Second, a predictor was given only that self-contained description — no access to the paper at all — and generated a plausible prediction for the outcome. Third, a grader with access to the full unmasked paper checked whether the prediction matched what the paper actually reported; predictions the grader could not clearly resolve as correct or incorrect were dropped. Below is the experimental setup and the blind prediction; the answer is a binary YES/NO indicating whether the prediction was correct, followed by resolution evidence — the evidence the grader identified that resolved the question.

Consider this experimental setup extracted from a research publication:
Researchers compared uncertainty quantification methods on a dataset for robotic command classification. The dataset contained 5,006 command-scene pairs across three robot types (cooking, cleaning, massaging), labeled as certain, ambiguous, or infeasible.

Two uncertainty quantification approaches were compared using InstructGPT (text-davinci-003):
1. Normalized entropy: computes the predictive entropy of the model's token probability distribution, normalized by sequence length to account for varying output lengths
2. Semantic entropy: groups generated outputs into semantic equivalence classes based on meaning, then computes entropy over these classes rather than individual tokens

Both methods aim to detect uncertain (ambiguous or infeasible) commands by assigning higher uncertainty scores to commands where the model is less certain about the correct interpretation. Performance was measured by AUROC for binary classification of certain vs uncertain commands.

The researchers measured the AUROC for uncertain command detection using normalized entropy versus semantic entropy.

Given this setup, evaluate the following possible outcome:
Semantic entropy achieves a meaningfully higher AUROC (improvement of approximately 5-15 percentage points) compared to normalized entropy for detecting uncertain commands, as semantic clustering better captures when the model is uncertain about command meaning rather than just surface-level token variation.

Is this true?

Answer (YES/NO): NO